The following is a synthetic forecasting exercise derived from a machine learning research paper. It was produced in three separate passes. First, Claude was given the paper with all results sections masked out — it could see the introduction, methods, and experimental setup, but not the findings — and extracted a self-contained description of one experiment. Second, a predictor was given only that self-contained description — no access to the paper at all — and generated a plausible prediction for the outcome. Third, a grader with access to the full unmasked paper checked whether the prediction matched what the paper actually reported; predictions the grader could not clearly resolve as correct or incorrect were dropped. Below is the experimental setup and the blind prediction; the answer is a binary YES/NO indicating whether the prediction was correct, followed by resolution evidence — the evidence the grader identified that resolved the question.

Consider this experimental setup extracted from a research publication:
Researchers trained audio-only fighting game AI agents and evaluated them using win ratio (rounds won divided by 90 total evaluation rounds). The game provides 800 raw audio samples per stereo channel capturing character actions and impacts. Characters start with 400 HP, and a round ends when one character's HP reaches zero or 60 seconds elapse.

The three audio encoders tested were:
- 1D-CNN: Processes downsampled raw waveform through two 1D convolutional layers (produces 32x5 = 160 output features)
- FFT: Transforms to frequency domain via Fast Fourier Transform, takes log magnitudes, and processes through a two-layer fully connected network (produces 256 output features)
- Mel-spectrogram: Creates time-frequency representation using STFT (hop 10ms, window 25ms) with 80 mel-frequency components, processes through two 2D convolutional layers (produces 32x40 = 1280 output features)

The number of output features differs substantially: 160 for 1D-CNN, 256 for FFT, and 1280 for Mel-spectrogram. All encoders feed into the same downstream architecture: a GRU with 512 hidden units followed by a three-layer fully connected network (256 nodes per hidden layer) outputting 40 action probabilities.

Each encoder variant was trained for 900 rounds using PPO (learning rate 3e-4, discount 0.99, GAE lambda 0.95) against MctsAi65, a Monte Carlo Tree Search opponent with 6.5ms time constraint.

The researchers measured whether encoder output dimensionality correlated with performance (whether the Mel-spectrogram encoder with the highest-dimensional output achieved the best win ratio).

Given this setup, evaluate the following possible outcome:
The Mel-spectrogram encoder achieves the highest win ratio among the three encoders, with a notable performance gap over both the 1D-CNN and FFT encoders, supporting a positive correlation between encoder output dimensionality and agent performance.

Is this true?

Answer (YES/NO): YES